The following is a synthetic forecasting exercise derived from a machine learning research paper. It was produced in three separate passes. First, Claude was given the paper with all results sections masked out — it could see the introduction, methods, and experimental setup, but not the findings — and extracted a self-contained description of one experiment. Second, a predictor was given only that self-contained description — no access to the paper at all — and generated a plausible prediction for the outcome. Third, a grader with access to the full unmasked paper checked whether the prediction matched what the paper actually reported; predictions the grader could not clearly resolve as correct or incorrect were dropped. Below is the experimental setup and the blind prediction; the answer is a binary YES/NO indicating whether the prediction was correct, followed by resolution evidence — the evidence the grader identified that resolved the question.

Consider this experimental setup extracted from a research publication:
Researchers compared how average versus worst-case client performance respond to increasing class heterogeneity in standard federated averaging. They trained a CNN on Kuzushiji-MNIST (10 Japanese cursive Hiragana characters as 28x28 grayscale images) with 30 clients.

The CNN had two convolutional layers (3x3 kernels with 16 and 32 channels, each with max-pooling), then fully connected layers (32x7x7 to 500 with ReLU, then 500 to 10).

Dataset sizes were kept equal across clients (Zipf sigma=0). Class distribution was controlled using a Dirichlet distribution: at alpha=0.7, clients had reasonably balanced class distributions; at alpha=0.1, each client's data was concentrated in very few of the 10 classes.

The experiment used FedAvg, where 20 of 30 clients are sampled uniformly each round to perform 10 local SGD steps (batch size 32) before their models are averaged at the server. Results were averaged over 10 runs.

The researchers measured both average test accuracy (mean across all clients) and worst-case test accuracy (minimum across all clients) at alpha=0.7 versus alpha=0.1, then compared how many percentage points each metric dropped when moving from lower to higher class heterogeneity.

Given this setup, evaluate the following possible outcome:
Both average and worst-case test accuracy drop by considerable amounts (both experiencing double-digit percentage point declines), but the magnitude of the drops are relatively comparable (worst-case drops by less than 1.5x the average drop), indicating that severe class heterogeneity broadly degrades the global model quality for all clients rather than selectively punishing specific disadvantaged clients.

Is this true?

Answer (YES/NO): NO